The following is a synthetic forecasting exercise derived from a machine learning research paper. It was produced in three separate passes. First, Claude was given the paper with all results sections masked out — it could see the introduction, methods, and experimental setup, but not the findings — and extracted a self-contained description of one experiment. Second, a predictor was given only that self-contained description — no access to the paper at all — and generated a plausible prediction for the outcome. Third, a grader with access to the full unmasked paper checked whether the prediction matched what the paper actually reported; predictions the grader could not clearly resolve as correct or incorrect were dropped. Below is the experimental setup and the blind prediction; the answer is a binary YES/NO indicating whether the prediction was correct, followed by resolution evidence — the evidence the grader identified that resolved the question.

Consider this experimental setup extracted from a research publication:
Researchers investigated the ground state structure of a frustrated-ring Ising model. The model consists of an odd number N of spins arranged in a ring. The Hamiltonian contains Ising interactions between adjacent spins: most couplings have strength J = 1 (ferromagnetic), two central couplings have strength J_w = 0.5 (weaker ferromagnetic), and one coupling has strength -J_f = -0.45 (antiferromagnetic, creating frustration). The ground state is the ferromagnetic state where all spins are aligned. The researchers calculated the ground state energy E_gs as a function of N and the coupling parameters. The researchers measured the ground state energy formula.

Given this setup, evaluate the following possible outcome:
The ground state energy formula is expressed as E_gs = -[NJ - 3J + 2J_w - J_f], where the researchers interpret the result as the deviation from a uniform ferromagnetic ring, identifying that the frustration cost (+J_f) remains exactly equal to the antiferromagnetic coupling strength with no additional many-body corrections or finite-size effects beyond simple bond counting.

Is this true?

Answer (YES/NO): NO